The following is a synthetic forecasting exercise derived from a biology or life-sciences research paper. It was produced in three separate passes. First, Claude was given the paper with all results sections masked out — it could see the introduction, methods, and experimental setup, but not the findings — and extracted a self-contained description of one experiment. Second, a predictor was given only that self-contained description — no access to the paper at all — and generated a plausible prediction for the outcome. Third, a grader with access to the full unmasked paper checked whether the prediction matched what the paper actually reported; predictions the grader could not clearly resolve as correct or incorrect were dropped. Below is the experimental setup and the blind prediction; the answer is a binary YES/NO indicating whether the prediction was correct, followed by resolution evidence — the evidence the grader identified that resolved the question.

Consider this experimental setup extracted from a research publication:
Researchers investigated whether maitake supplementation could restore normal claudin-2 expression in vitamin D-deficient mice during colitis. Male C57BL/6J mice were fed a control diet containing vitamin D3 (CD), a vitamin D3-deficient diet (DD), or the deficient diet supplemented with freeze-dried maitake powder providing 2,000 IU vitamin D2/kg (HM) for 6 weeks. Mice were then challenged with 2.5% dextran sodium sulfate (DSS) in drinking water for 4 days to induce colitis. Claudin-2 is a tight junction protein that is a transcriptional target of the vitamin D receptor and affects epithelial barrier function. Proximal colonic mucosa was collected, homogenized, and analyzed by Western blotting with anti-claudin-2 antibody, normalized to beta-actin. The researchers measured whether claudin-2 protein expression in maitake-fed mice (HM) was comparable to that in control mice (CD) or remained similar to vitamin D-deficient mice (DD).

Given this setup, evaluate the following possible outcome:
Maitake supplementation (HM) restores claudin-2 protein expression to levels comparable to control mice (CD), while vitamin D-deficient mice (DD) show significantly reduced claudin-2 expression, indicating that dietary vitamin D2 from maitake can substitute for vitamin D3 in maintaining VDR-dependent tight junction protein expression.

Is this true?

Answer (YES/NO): NO